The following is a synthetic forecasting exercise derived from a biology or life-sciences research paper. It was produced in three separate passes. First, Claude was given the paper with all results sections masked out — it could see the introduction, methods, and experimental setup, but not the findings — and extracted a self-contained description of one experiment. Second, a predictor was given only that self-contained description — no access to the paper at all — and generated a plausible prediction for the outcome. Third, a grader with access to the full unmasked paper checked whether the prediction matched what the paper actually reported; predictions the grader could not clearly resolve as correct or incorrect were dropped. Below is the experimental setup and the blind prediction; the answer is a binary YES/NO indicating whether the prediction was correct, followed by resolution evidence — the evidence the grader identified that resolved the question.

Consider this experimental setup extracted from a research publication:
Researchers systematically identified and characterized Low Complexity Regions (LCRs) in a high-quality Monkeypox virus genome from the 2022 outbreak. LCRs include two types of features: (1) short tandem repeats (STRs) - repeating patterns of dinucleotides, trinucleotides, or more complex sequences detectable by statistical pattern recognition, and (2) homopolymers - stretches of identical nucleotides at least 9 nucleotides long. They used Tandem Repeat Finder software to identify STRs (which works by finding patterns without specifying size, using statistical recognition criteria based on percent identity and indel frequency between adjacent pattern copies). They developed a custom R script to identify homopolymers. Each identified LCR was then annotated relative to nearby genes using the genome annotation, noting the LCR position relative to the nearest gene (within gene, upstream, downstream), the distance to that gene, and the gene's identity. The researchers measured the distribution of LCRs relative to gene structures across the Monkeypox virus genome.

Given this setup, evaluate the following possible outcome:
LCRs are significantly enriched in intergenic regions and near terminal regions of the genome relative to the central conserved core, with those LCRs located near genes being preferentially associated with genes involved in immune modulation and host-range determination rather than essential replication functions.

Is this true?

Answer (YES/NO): NO